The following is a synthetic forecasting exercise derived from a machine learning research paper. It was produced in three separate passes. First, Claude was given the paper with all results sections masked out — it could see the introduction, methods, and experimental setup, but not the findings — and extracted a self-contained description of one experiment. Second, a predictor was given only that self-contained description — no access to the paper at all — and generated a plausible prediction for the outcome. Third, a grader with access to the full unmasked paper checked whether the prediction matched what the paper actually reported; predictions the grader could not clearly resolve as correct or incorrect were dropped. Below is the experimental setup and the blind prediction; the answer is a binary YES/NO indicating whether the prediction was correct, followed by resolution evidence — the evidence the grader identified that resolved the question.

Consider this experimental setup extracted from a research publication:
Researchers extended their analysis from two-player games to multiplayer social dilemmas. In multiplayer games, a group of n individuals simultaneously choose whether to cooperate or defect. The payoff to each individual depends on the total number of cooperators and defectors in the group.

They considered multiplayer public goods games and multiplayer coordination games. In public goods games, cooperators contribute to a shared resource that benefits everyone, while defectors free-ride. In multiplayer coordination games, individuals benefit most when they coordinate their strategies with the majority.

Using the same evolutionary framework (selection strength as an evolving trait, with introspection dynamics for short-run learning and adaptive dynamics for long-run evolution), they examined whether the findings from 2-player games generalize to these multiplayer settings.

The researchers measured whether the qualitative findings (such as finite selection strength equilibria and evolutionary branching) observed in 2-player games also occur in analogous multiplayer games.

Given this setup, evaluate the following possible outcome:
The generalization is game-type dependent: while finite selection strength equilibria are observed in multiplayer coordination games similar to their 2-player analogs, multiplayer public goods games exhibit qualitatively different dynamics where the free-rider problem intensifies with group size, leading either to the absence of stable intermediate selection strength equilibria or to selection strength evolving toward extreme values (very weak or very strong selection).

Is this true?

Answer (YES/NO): NO